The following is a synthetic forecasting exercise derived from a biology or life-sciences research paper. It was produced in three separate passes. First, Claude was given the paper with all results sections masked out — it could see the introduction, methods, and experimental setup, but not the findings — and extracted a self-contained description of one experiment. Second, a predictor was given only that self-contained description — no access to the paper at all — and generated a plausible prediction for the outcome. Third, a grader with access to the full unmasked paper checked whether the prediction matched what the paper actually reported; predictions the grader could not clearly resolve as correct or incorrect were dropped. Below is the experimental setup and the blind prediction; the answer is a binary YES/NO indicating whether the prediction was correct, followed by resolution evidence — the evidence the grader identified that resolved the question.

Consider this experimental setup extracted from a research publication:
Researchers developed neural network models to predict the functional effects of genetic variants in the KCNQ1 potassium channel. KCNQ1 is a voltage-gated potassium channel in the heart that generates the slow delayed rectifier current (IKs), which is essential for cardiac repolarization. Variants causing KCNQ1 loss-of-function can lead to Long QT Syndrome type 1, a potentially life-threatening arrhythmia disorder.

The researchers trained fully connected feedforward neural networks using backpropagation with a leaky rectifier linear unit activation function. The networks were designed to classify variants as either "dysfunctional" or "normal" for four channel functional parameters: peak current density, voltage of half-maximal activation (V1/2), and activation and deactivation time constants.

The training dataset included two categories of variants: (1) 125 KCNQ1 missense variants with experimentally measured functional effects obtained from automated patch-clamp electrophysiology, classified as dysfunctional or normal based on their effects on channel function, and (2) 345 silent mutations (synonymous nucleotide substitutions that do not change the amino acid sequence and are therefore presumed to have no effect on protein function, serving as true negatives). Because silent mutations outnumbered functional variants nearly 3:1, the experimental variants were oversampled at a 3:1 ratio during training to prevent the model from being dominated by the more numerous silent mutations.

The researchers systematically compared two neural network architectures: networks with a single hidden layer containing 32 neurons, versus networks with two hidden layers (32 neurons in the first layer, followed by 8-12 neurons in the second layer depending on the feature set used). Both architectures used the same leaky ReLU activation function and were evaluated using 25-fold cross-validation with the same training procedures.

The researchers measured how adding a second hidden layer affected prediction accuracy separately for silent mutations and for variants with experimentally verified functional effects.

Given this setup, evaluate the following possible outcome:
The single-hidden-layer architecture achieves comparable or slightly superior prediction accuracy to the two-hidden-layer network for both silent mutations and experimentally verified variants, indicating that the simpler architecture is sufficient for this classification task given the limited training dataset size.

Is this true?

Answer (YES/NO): NO